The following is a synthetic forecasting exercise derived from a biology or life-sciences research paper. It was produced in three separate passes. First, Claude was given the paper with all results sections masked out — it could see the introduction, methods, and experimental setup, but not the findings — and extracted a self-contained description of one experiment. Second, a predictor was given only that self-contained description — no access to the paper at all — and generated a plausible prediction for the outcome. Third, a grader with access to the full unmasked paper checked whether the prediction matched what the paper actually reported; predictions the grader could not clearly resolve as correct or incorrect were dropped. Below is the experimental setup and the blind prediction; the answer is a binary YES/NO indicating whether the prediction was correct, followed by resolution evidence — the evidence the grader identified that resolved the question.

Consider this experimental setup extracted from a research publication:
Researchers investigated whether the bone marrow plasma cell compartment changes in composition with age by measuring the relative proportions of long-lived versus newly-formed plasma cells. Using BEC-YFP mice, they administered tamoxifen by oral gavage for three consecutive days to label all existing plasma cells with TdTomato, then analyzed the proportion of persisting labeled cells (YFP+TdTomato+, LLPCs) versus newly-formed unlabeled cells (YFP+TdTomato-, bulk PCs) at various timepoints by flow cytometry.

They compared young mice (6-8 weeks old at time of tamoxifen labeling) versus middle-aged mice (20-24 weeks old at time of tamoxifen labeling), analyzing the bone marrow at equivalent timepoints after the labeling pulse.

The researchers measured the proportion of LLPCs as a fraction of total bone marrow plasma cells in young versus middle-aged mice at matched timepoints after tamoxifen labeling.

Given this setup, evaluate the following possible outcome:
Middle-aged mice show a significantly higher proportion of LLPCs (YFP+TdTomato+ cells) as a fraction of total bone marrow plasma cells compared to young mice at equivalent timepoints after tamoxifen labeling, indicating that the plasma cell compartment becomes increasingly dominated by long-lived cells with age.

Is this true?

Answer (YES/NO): YES